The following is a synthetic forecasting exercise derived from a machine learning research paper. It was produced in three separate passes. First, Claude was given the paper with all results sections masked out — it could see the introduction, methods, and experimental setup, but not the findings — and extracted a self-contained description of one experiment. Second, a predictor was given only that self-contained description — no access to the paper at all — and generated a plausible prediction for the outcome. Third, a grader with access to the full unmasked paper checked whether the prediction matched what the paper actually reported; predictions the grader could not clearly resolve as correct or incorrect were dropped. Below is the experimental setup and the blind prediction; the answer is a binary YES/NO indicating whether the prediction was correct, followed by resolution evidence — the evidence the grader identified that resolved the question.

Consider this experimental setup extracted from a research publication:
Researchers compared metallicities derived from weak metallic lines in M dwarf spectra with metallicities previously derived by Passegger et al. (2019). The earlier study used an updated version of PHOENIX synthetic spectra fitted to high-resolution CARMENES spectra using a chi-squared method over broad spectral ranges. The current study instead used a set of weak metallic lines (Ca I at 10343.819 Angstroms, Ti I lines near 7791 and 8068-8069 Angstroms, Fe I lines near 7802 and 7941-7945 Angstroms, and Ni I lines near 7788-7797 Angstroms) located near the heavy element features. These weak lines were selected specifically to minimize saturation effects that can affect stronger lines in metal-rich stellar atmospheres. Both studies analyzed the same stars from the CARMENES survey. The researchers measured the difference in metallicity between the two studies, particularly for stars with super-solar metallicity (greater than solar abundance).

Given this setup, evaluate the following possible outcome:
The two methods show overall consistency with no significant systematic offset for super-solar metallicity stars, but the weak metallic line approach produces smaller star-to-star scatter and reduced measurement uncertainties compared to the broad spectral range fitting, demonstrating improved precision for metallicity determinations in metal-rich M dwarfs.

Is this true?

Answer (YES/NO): NO